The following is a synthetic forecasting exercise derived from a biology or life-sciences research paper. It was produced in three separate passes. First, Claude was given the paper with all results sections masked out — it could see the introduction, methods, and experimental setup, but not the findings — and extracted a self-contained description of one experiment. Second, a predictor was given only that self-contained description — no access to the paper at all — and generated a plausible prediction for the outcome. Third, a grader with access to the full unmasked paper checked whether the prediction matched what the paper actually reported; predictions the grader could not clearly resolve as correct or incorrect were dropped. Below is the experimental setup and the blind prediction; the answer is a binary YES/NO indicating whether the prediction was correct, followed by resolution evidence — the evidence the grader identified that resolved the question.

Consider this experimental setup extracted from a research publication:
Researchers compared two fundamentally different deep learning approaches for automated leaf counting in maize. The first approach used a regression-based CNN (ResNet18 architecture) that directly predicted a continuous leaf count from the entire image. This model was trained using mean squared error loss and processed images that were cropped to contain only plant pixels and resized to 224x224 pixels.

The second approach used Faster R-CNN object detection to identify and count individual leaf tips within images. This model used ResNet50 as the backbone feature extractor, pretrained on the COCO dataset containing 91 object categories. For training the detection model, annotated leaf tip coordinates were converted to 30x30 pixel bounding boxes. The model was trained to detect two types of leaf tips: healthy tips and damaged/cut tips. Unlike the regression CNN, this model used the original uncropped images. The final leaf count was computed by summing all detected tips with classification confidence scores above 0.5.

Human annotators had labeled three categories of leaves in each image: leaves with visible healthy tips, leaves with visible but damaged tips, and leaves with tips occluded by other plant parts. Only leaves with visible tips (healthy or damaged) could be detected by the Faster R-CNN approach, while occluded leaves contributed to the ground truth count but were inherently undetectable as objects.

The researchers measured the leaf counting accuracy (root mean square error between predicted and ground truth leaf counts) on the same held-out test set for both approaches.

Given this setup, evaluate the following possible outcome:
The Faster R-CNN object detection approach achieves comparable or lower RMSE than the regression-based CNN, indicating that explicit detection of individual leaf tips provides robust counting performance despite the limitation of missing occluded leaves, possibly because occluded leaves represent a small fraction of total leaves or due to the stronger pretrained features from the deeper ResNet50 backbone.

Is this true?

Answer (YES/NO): NO